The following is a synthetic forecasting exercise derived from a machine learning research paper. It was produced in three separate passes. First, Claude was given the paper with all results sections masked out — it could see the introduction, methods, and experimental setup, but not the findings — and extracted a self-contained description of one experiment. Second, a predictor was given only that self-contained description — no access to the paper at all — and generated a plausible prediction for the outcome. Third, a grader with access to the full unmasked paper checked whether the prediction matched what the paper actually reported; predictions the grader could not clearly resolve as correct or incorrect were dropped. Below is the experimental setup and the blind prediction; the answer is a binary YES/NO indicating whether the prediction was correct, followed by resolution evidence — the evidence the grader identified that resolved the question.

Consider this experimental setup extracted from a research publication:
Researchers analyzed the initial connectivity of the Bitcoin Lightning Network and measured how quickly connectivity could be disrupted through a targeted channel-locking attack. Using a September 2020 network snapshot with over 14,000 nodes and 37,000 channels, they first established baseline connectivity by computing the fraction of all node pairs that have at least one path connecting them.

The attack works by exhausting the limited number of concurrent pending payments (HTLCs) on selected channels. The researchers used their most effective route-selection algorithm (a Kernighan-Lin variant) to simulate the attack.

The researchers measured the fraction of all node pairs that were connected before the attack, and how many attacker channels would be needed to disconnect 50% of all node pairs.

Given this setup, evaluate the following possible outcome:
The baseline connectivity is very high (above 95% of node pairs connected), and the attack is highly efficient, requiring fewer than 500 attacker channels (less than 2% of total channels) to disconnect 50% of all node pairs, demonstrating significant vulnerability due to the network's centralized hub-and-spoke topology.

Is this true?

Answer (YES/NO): YES